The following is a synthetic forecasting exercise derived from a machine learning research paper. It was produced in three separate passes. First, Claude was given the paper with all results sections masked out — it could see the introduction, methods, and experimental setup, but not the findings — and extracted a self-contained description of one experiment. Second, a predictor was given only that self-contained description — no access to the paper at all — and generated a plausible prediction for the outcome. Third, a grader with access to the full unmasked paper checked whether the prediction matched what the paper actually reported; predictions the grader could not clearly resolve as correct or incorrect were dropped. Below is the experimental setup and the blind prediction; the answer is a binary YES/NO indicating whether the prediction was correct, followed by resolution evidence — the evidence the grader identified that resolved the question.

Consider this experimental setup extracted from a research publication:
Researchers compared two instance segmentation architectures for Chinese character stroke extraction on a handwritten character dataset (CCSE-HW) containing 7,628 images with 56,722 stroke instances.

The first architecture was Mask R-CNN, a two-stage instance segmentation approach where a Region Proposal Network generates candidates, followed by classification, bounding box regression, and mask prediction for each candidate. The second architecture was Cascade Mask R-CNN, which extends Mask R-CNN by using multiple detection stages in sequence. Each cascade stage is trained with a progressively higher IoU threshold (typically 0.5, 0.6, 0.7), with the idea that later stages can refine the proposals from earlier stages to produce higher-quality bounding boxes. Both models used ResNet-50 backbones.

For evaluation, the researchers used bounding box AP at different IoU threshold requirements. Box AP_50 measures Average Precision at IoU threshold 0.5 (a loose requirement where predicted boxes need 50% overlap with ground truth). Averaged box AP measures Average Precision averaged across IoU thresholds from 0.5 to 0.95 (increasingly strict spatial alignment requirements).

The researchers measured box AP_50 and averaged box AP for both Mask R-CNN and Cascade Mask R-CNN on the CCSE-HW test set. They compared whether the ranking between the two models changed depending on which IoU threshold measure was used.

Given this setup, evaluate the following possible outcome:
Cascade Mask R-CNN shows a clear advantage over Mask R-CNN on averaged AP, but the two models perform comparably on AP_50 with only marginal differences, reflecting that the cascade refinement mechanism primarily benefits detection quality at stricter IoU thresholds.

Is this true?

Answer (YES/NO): YES